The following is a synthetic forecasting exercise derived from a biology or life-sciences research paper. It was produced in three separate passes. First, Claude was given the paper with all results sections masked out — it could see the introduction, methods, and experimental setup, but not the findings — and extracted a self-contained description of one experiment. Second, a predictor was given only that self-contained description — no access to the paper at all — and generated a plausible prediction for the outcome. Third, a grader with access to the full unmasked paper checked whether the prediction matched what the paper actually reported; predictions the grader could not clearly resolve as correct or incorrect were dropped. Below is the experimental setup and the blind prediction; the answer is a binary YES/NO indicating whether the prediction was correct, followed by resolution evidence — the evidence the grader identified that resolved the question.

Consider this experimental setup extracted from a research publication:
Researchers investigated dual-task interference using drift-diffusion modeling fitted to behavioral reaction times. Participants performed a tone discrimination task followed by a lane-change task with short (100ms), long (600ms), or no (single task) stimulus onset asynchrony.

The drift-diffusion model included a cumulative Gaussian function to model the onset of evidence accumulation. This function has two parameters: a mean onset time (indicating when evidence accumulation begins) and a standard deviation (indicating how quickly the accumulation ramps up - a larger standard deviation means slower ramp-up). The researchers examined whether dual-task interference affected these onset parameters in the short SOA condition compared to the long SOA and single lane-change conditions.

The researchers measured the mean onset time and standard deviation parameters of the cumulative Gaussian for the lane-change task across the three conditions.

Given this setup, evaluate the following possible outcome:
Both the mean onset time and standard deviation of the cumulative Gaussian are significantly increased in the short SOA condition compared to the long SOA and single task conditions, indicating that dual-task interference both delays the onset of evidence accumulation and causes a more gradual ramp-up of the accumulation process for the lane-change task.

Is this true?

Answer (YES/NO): YES